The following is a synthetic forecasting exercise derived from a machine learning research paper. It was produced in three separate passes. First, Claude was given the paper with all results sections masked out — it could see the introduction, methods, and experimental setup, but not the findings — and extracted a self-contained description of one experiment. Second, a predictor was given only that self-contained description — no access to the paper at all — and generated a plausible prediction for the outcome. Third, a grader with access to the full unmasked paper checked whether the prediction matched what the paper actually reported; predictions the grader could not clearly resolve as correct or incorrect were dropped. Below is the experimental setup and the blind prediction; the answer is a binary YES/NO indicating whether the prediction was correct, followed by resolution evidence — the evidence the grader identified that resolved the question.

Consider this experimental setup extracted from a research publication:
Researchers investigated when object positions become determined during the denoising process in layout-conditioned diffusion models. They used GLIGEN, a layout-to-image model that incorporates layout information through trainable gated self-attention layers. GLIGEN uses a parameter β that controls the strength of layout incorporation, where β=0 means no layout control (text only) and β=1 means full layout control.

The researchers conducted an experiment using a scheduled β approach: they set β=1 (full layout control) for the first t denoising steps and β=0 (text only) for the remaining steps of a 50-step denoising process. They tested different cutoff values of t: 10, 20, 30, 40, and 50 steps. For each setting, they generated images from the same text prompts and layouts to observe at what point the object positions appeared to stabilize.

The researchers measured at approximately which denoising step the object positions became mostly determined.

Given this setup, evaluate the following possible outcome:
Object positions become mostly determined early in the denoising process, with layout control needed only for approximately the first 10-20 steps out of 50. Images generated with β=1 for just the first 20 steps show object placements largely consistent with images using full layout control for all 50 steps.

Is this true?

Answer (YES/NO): YES